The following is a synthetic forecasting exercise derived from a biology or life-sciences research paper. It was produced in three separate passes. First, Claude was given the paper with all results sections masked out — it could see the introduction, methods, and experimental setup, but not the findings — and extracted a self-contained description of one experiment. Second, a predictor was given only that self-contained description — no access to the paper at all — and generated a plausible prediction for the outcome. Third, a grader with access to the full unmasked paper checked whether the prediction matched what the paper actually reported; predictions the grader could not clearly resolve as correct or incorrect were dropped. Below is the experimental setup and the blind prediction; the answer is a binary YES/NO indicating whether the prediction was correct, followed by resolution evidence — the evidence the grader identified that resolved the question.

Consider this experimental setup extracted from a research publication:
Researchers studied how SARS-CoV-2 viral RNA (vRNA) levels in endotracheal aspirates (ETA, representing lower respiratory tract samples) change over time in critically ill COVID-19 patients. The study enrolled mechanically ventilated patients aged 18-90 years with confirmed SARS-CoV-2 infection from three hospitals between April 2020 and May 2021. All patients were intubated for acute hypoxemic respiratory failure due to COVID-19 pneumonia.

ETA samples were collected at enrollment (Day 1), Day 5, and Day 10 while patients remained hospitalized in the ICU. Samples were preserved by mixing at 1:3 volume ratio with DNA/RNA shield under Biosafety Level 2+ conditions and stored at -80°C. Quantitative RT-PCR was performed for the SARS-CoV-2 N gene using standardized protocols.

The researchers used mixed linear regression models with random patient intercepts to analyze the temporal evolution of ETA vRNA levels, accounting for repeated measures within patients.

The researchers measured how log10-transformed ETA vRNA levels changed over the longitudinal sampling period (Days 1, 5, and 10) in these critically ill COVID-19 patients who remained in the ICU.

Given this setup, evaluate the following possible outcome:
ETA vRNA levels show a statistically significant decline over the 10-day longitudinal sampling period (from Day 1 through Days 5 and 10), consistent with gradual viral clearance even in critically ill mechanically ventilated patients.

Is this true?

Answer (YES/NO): YES